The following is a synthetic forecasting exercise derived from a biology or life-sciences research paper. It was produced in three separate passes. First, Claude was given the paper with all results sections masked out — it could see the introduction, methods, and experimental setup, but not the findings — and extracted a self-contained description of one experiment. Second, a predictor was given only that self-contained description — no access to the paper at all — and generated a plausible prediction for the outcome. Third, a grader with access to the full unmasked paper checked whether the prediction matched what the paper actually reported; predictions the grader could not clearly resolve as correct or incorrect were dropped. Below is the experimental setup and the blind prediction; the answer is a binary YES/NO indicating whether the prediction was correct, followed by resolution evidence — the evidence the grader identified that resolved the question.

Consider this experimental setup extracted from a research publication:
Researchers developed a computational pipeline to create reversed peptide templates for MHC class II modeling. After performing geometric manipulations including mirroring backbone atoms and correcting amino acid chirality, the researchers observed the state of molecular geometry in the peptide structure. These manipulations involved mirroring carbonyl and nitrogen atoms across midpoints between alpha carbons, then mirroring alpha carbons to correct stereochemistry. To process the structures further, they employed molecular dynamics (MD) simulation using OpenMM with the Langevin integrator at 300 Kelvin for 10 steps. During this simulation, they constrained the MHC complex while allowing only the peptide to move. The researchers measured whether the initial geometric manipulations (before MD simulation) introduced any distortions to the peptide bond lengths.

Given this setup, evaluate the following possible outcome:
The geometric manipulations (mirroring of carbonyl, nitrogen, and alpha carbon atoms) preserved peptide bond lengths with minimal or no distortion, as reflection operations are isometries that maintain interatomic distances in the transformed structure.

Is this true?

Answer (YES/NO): NO